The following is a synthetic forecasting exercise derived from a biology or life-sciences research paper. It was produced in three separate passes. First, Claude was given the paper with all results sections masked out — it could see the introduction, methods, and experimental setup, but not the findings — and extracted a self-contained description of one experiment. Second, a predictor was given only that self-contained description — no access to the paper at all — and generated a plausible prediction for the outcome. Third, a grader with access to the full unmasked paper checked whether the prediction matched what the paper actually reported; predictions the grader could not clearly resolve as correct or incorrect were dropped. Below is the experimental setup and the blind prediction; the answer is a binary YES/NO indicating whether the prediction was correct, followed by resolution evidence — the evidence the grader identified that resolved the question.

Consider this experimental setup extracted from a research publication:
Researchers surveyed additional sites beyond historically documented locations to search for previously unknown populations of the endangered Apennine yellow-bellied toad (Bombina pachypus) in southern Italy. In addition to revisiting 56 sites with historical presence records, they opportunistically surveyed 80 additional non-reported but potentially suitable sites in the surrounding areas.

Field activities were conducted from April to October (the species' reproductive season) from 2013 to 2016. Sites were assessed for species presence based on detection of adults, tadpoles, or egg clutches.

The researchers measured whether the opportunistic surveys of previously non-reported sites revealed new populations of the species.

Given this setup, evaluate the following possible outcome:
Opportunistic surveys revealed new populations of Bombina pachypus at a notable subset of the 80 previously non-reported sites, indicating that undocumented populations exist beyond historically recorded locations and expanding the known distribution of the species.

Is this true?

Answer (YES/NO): YES